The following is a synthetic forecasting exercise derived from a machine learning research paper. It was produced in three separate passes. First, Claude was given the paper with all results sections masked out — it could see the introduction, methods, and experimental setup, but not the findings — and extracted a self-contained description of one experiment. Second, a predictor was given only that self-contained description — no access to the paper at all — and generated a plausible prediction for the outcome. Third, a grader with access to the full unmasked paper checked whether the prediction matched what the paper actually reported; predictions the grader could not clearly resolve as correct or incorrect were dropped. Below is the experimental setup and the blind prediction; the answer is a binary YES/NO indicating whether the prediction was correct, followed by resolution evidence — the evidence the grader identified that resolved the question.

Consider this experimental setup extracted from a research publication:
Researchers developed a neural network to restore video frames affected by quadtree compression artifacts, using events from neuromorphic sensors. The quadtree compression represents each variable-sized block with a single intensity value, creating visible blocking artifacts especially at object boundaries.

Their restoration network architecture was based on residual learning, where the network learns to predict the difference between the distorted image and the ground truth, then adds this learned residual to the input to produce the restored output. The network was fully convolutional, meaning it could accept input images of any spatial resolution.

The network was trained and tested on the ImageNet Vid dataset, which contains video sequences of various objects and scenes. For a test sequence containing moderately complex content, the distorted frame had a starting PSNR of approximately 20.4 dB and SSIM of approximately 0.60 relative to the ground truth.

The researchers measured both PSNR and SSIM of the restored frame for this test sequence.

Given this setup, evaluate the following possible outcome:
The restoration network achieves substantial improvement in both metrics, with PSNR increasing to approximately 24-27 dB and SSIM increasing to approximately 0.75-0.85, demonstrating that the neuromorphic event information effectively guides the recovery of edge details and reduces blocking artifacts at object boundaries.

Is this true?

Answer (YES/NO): NO